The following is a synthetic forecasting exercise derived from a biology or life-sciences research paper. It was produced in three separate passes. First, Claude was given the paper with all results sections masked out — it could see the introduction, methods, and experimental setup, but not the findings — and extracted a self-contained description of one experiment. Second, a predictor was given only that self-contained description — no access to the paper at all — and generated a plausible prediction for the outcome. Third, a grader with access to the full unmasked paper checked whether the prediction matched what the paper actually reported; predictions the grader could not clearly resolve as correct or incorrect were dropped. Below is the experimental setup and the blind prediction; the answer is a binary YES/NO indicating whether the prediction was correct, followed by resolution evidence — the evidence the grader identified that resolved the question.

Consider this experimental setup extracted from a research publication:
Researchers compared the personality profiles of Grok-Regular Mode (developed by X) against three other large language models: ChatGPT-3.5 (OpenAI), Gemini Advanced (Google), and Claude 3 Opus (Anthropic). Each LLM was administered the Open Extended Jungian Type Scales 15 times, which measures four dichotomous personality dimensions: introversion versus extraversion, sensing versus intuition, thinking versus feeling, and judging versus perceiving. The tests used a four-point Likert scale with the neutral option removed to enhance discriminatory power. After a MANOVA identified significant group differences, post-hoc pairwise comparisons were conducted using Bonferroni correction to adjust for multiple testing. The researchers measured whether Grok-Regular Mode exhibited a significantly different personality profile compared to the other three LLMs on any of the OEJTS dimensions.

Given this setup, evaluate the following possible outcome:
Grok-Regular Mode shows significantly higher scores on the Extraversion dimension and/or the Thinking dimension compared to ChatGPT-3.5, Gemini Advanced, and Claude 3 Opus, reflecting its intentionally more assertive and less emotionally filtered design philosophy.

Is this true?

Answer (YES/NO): NO